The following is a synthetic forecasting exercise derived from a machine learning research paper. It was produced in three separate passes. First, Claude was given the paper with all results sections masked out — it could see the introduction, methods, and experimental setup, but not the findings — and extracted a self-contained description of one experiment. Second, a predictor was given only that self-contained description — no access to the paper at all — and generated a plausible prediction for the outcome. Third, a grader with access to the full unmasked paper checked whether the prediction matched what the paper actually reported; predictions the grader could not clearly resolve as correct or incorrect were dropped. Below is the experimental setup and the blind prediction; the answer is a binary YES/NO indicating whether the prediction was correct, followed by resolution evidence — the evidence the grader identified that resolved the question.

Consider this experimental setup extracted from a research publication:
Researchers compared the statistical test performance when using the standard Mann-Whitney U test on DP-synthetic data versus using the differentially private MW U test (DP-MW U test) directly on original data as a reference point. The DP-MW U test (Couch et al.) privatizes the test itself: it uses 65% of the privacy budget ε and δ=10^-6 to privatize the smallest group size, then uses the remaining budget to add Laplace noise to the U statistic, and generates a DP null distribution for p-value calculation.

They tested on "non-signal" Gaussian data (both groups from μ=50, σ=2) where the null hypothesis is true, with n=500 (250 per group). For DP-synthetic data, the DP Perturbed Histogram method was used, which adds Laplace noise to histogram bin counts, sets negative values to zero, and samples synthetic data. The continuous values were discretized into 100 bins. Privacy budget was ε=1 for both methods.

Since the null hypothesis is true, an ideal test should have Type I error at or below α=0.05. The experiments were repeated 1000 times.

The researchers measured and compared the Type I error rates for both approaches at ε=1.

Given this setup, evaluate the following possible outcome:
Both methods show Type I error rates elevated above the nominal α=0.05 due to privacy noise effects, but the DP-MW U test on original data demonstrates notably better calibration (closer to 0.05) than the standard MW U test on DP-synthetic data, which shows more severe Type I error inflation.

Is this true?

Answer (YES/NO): NO